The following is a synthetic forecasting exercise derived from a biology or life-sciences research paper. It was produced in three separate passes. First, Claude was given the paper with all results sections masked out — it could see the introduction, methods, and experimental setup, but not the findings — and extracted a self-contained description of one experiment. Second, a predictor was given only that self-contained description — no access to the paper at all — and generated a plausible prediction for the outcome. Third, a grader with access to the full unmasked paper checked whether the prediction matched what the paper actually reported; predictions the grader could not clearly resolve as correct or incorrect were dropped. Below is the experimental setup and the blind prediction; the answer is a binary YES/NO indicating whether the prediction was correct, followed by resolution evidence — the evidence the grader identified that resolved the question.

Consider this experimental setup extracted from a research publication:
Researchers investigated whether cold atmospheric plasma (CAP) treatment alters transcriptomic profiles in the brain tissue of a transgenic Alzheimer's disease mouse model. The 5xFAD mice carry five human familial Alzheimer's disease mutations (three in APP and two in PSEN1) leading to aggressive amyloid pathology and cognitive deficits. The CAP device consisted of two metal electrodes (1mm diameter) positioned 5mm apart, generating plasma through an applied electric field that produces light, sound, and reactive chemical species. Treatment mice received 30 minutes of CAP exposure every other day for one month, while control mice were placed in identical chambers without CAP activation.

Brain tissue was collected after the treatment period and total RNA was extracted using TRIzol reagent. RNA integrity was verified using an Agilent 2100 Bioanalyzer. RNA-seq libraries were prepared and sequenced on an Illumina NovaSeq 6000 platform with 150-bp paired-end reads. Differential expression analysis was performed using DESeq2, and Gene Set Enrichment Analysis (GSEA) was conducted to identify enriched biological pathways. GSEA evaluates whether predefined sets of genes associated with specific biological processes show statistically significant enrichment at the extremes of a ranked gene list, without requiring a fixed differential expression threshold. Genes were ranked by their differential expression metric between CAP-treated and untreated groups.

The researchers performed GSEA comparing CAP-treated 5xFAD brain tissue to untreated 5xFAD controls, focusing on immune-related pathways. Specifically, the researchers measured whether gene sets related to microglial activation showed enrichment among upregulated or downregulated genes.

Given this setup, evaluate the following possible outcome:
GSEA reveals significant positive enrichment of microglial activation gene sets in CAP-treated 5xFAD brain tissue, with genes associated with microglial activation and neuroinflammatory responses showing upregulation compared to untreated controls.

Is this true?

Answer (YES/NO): YES